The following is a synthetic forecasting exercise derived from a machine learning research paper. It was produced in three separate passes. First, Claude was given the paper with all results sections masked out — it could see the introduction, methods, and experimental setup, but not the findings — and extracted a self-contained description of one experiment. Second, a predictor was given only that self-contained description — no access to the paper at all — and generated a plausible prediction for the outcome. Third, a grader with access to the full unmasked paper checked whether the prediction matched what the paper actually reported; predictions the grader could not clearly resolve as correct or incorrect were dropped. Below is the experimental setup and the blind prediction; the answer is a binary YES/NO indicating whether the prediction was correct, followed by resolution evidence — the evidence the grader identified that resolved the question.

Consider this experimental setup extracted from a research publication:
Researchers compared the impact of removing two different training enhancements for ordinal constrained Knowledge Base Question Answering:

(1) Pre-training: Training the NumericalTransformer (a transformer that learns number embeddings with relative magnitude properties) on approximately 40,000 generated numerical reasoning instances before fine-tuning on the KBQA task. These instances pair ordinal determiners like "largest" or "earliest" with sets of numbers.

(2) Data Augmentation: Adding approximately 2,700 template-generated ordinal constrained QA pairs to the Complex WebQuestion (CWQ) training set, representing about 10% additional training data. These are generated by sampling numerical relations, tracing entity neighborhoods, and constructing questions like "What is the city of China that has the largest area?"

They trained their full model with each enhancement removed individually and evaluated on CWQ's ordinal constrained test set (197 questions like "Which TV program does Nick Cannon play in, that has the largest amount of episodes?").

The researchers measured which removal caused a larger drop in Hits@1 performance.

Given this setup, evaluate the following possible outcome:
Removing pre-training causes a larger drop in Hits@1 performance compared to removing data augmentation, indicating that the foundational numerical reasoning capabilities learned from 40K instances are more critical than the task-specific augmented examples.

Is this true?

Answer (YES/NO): YES